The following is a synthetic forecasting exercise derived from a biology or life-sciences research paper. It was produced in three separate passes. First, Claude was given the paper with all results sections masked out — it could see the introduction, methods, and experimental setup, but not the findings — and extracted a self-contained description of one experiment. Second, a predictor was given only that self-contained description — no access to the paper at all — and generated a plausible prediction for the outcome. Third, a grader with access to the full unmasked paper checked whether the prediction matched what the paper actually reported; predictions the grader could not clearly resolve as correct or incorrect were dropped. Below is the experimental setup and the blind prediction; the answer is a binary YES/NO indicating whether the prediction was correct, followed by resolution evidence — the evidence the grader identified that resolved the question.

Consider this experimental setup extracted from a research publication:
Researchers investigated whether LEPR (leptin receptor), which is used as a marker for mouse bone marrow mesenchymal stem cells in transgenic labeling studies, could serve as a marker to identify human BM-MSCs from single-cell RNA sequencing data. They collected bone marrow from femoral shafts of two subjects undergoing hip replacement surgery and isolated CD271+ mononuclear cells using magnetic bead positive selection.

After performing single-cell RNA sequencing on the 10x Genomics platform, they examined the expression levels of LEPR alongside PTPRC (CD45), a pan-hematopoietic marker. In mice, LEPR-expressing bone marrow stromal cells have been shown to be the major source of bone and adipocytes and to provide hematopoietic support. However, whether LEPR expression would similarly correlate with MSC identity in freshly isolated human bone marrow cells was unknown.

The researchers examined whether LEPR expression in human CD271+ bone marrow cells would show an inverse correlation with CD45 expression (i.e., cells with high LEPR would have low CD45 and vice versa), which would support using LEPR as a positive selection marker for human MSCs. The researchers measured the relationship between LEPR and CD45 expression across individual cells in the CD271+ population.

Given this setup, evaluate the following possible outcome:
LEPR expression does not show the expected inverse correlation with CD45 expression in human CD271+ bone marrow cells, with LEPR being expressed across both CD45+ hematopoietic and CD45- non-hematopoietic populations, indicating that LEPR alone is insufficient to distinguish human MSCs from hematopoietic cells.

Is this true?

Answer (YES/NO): NO